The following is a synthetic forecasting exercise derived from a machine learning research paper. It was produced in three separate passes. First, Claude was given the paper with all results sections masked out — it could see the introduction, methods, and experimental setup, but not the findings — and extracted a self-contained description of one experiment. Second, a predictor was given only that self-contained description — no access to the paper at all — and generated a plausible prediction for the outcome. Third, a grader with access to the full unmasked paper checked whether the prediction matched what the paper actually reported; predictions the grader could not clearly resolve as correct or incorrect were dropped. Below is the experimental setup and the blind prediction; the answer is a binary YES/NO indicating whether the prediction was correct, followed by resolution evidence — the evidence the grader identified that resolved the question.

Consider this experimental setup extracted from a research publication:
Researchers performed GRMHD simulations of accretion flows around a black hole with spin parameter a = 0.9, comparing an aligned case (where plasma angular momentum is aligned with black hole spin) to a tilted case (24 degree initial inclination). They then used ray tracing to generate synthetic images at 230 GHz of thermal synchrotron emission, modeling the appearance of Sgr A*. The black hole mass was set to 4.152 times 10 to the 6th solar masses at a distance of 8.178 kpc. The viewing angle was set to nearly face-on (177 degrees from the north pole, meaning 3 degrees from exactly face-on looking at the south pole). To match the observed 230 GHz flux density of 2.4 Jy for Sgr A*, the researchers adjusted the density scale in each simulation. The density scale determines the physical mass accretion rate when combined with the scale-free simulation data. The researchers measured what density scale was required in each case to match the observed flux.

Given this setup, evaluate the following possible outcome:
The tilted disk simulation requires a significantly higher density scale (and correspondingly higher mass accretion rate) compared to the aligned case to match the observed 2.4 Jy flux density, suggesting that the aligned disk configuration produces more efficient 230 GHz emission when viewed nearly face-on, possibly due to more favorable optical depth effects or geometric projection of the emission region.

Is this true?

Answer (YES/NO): NO